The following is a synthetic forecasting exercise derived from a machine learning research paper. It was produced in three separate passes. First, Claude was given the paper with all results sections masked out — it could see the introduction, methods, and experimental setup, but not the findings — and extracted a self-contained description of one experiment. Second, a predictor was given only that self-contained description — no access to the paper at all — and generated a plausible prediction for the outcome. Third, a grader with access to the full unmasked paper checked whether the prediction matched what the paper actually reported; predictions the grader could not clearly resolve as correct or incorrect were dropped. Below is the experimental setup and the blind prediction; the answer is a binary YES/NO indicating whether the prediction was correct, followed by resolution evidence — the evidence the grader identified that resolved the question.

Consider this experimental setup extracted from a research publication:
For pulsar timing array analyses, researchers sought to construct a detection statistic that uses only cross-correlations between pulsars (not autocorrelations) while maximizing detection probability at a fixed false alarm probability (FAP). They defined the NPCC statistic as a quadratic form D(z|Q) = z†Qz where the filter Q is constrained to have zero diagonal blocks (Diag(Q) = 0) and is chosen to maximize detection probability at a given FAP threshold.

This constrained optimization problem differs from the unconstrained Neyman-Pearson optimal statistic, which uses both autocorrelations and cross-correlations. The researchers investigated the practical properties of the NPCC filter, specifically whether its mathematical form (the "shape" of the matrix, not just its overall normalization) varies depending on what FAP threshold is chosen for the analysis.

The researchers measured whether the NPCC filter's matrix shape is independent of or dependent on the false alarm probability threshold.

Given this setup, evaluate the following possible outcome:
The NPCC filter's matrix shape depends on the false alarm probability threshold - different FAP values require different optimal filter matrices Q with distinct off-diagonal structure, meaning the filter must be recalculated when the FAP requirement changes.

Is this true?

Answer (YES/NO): YES